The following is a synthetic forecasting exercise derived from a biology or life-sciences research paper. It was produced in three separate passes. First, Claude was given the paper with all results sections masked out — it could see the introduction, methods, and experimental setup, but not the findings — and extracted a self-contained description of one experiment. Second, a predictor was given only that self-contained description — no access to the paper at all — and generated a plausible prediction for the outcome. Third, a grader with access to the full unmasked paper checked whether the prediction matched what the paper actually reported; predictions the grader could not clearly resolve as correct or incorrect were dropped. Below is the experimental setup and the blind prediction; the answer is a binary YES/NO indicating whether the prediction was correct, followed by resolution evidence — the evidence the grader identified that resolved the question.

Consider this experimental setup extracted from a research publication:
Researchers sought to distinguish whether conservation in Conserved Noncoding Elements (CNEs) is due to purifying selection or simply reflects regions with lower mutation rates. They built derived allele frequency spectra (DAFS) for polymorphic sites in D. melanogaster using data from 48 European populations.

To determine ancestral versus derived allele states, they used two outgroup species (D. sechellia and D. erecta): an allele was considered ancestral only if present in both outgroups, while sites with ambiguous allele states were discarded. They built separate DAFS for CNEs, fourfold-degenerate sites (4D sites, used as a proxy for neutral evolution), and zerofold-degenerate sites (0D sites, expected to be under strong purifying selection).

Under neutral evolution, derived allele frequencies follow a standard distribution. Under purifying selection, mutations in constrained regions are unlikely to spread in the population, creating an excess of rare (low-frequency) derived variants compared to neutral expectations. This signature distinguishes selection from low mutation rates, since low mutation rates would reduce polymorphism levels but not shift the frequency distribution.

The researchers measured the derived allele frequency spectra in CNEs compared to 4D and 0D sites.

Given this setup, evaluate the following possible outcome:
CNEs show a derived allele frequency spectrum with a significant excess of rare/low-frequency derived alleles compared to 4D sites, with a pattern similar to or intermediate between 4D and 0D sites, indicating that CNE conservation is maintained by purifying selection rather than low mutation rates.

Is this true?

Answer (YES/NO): YES